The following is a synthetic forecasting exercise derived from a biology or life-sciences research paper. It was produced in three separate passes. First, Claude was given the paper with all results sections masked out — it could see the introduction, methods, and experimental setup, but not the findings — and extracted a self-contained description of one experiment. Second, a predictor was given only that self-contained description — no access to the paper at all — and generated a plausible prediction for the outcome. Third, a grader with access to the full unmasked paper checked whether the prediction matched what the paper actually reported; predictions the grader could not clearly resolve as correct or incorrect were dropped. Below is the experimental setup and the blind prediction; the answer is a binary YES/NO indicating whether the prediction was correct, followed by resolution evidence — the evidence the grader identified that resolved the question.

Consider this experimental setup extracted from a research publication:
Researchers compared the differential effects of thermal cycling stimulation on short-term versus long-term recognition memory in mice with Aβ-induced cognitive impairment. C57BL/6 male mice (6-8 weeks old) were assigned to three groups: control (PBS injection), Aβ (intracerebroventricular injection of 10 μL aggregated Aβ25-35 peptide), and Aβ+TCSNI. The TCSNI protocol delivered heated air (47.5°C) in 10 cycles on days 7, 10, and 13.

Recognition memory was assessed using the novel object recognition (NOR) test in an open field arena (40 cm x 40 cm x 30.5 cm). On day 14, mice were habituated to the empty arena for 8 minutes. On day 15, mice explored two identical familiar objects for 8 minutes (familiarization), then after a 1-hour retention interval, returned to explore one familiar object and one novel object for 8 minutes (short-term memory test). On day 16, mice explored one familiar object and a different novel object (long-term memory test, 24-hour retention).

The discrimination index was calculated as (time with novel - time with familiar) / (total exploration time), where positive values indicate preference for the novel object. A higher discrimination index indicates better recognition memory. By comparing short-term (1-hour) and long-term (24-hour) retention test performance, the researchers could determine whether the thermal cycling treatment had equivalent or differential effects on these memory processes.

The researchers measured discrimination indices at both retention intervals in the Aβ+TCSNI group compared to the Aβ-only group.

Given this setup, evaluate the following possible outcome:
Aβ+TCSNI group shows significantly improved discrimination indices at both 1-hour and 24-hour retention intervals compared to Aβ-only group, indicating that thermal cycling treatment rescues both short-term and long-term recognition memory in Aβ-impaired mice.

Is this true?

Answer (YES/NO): YES